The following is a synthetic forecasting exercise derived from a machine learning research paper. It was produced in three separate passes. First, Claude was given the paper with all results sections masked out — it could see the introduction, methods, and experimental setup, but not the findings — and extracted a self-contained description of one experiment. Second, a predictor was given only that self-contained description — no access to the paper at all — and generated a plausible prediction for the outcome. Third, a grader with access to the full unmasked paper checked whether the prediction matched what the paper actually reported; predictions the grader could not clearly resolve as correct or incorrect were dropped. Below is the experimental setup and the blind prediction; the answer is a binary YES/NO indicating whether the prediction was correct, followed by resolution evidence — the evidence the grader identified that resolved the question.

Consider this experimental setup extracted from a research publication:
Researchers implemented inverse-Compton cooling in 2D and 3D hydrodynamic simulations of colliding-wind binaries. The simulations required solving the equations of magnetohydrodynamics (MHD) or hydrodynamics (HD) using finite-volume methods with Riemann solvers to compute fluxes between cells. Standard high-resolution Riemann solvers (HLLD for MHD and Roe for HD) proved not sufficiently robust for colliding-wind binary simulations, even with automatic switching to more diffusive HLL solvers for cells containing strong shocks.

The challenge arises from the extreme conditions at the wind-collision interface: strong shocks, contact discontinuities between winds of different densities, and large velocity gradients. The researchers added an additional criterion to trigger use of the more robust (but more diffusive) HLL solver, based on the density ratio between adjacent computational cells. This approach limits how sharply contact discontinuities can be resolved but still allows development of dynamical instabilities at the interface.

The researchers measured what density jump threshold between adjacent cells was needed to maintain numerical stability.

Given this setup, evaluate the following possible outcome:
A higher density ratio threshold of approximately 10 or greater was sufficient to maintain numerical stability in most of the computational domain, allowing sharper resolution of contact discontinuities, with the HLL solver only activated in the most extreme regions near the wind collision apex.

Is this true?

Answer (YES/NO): NO